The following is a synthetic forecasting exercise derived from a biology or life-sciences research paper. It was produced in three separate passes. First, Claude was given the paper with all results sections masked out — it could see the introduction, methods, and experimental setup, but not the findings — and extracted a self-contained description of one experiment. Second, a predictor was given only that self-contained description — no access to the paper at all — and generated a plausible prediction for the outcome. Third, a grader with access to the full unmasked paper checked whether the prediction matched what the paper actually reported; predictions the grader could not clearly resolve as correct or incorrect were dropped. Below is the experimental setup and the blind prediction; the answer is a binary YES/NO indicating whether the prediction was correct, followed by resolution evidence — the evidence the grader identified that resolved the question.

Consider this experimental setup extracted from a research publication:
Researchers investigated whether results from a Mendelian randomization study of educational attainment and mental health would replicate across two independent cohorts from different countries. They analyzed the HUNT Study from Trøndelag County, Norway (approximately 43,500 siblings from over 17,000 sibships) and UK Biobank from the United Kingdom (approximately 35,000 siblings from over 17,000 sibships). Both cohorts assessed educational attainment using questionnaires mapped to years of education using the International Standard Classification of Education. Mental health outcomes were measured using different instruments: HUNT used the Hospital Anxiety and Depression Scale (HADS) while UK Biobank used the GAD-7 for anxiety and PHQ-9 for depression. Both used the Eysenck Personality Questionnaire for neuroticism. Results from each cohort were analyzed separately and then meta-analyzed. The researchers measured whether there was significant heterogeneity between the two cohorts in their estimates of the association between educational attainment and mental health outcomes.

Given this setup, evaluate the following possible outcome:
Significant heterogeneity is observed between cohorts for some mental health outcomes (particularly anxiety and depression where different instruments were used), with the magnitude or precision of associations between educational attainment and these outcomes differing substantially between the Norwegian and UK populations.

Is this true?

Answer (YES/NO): NO